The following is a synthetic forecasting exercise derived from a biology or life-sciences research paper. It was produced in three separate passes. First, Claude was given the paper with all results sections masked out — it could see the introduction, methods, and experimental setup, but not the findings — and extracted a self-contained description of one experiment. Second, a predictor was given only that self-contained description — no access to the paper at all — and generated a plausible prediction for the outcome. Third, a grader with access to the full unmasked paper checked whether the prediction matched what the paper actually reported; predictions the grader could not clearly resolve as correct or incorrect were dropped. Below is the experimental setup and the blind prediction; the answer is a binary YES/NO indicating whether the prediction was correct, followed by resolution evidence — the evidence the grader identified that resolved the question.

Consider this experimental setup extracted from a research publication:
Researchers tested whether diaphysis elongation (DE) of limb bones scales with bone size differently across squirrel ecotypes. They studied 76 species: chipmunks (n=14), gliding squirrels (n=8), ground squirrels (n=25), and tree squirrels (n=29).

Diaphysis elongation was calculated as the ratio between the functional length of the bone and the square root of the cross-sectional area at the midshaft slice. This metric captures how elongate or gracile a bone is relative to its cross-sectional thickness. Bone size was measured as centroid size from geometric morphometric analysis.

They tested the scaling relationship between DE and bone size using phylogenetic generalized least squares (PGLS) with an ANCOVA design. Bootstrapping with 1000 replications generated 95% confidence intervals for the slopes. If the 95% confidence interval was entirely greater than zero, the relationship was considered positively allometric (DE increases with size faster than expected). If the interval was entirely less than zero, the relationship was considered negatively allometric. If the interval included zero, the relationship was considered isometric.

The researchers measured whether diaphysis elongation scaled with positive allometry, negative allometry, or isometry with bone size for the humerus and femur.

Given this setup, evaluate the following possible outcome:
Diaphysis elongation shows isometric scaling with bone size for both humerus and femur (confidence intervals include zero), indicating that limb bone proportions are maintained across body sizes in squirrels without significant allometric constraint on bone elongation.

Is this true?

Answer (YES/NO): YES